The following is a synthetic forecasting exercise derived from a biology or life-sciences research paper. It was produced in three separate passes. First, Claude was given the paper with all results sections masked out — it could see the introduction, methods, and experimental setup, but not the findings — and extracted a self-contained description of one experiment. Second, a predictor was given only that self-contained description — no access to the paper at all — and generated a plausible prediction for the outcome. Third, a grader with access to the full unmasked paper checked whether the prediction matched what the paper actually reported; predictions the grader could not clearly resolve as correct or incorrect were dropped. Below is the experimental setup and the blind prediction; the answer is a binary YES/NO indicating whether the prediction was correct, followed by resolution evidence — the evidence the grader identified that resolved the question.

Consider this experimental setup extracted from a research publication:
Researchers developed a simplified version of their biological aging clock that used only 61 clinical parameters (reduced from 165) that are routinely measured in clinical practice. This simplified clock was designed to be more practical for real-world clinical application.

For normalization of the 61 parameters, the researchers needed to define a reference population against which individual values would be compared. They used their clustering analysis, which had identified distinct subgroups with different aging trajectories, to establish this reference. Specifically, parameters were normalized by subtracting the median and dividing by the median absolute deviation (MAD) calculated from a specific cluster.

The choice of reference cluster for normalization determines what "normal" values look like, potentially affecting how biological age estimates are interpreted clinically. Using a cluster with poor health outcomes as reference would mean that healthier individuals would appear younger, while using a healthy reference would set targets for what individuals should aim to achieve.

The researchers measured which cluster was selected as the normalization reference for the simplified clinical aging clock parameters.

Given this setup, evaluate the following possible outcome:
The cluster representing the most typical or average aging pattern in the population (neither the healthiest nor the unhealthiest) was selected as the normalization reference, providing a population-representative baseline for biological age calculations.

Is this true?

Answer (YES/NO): NO